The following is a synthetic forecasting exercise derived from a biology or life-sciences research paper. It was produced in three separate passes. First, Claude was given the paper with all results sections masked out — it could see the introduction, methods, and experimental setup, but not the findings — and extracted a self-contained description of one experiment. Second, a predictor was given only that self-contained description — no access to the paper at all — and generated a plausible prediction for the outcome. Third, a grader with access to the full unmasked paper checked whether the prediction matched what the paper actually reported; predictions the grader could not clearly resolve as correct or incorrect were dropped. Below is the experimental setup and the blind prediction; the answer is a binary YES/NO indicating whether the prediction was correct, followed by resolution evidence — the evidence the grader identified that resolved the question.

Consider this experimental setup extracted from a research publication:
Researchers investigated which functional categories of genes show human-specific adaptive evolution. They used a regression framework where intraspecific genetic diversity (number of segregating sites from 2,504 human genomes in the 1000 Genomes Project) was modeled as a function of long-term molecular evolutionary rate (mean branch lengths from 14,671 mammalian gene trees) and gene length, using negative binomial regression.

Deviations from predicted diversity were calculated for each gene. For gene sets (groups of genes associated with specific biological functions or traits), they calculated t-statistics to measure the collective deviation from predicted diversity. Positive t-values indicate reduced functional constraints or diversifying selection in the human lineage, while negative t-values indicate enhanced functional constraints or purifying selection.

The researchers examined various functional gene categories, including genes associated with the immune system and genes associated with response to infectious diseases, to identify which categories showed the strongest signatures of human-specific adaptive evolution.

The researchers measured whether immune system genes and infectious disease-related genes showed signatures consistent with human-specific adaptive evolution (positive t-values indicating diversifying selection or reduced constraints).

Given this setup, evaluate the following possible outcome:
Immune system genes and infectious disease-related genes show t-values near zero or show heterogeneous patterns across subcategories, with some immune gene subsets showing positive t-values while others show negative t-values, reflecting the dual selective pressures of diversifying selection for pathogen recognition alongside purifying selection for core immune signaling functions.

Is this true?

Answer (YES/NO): NO